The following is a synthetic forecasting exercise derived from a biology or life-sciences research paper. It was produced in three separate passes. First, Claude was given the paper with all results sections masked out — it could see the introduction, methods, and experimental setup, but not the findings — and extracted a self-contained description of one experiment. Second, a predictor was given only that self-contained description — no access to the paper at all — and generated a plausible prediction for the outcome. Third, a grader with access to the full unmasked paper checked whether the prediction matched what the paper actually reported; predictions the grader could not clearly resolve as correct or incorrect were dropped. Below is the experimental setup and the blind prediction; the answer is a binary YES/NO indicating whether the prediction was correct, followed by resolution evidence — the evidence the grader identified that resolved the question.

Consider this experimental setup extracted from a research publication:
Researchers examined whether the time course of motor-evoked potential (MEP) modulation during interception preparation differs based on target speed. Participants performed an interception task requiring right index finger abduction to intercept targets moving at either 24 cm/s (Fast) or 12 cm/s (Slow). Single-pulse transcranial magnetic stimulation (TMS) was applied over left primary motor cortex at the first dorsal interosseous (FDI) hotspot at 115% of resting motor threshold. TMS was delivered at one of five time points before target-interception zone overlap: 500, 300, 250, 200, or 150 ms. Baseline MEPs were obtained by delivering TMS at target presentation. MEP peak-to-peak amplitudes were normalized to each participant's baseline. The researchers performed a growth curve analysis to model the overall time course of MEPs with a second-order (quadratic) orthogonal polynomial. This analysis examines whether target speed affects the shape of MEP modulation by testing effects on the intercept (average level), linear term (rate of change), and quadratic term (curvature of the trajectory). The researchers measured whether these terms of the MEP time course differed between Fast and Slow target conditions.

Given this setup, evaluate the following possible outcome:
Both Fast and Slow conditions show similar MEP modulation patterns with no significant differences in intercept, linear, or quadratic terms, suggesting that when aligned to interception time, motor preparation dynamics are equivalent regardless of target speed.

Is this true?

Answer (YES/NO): NO